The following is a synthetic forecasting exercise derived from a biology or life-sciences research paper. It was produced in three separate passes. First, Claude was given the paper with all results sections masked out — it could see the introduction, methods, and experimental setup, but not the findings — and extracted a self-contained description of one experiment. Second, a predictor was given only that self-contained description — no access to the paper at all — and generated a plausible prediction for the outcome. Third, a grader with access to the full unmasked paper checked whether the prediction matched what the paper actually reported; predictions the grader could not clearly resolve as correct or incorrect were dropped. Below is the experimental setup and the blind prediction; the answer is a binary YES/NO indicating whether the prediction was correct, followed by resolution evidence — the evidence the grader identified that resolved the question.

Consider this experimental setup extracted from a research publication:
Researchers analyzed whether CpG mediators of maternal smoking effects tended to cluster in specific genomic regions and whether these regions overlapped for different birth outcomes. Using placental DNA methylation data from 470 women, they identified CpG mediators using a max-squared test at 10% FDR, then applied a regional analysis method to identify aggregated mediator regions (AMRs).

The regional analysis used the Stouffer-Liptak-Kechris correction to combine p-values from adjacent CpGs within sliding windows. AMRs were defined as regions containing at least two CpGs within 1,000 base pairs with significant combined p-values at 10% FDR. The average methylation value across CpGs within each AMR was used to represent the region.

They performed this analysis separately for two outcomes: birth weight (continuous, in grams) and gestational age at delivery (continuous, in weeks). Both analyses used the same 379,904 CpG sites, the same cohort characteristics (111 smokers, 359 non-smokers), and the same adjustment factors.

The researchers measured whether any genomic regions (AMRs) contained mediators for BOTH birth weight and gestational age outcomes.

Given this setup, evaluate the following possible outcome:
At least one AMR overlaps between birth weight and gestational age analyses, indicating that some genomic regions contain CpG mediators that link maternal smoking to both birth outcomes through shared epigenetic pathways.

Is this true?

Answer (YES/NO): YES